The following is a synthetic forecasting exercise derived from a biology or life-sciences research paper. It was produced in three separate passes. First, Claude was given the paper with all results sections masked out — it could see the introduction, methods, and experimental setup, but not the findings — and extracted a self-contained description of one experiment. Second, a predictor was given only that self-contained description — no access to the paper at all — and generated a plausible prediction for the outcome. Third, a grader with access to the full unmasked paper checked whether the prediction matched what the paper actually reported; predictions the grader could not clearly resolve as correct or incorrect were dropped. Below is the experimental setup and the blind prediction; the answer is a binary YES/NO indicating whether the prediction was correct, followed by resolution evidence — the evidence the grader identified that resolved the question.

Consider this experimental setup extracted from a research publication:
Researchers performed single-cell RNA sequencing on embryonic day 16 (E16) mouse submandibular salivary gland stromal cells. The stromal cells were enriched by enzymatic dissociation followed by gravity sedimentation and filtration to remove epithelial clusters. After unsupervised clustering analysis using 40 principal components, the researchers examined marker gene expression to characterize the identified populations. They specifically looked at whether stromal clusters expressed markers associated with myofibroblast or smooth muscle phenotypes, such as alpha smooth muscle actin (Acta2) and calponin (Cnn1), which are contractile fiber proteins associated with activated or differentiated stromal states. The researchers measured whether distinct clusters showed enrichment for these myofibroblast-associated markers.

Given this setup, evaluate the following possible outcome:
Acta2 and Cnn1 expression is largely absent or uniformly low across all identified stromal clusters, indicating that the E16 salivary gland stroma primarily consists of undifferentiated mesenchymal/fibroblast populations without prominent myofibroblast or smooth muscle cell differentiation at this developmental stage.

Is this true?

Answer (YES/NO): NO